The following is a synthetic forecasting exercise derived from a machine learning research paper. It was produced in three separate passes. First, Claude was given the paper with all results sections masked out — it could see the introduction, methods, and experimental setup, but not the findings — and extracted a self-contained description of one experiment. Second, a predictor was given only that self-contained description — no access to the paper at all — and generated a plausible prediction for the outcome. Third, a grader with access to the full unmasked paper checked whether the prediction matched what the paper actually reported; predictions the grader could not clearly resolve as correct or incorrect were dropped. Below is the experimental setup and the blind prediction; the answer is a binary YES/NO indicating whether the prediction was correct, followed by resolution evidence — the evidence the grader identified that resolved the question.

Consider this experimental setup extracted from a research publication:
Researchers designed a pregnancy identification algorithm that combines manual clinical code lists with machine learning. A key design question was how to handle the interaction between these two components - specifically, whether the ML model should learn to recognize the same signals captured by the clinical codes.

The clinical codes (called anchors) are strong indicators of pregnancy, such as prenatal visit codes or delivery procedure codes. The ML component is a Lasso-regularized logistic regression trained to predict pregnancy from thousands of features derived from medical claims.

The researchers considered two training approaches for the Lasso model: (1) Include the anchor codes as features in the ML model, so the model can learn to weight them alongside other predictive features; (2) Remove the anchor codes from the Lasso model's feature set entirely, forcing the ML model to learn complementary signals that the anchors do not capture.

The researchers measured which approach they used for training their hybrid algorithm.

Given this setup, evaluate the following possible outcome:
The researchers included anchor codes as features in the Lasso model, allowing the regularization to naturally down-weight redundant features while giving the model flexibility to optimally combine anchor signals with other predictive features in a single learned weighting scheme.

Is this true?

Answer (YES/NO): NO